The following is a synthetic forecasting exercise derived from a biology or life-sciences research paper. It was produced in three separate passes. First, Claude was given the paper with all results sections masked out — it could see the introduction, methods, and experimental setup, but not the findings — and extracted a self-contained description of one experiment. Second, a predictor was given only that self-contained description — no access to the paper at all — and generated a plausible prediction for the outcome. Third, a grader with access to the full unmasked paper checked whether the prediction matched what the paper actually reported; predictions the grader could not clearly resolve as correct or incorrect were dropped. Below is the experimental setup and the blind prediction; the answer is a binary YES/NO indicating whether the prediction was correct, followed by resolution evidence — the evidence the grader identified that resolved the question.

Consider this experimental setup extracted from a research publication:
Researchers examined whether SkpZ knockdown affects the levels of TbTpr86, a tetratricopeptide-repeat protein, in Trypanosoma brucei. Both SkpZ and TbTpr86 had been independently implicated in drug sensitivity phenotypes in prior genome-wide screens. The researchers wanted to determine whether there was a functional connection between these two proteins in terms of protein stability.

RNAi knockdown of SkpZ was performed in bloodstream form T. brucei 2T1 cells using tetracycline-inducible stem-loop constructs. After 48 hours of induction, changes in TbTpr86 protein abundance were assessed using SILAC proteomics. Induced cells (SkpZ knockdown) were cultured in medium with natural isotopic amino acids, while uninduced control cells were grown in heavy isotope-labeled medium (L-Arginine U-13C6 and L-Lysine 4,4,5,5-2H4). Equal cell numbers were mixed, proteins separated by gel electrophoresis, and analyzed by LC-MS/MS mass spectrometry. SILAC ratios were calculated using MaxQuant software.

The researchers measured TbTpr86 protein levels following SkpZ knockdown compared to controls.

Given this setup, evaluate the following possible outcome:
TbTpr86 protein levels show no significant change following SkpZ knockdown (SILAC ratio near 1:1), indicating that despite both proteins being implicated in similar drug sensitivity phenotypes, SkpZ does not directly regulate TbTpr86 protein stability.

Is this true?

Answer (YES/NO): NO